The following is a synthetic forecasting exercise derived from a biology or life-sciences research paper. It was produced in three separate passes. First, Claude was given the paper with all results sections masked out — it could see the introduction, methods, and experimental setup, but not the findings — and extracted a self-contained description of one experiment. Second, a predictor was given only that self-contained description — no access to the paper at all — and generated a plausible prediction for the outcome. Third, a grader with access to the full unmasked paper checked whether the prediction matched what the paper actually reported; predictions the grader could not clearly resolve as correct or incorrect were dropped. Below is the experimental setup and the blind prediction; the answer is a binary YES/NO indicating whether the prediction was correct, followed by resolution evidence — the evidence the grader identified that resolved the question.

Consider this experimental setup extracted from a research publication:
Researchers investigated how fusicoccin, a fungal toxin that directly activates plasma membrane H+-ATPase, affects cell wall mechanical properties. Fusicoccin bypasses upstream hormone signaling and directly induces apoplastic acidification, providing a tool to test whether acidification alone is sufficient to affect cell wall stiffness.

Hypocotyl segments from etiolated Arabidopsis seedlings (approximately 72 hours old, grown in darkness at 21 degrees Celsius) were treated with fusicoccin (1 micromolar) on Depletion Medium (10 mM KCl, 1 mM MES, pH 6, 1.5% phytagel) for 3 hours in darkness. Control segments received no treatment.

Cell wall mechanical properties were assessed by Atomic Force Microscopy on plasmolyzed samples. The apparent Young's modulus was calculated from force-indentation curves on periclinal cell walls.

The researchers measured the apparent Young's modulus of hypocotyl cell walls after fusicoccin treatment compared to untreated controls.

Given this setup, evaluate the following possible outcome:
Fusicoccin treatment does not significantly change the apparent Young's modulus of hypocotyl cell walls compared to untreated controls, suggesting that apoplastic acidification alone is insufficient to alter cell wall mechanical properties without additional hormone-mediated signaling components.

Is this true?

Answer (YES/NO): NO